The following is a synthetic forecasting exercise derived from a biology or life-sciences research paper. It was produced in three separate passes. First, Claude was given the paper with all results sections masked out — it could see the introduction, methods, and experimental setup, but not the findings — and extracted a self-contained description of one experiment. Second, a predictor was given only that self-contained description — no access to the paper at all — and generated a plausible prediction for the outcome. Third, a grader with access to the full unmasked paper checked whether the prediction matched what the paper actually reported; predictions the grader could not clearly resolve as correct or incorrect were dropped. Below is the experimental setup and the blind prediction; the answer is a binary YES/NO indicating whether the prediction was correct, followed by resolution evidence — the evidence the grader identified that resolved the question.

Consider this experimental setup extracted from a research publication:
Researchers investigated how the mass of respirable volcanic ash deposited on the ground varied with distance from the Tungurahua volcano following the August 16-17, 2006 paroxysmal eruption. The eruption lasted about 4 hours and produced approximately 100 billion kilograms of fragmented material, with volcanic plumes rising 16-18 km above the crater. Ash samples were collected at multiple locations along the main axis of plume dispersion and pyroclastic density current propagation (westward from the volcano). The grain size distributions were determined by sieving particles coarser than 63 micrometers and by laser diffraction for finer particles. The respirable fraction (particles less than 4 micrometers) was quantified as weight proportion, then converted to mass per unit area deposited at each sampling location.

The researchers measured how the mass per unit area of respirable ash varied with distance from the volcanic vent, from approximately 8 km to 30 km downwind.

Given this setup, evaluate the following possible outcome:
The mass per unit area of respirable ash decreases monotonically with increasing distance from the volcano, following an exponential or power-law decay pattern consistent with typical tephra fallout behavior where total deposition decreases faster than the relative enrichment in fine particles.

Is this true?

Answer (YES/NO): YES